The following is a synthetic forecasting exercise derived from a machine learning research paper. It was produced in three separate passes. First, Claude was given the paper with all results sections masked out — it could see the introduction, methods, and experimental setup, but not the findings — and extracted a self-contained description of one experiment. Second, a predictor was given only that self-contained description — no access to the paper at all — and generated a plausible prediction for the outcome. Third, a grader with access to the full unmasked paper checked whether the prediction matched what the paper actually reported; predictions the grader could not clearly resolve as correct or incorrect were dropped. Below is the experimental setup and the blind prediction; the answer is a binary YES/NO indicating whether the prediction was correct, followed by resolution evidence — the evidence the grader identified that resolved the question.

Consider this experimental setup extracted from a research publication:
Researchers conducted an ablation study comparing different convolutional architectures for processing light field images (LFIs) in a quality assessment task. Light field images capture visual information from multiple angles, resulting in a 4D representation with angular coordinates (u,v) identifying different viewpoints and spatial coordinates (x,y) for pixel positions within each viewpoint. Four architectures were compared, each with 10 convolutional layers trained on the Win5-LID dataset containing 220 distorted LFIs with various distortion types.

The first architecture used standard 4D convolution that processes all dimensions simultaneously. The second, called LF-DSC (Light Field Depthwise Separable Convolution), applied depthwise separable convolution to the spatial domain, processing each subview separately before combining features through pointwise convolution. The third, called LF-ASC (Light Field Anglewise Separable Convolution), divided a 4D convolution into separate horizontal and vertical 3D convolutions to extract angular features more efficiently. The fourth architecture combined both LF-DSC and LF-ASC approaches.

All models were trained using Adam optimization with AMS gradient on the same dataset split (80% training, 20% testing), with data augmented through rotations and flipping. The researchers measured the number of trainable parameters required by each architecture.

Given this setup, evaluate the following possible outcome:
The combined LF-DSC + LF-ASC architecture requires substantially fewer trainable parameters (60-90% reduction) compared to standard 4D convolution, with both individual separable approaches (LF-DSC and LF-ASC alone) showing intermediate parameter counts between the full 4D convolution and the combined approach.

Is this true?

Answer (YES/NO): NO